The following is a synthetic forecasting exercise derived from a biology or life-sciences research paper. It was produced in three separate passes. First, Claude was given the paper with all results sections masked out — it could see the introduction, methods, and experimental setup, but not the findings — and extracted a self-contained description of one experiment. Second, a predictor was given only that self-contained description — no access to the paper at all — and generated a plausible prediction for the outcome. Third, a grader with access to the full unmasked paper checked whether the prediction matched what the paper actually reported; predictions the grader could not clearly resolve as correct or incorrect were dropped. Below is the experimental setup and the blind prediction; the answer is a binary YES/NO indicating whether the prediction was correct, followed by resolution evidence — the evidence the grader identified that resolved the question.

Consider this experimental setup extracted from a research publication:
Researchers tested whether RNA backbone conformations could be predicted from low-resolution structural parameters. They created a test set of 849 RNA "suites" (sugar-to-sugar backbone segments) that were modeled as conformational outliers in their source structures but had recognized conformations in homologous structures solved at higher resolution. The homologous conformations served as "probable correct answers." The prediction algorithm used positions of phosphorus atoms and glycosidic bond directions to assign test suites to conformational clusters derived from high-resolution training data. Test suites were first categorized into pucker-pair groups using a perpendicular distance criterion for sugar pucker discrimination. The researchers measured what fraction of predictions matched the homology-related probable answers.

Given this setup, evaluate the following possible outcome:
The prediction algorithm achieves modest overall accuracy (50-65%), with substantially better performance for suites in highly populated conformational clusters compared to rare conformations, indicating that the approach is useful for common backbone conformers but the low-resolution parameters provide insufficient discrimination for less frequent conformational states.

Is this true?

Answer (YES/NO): NO